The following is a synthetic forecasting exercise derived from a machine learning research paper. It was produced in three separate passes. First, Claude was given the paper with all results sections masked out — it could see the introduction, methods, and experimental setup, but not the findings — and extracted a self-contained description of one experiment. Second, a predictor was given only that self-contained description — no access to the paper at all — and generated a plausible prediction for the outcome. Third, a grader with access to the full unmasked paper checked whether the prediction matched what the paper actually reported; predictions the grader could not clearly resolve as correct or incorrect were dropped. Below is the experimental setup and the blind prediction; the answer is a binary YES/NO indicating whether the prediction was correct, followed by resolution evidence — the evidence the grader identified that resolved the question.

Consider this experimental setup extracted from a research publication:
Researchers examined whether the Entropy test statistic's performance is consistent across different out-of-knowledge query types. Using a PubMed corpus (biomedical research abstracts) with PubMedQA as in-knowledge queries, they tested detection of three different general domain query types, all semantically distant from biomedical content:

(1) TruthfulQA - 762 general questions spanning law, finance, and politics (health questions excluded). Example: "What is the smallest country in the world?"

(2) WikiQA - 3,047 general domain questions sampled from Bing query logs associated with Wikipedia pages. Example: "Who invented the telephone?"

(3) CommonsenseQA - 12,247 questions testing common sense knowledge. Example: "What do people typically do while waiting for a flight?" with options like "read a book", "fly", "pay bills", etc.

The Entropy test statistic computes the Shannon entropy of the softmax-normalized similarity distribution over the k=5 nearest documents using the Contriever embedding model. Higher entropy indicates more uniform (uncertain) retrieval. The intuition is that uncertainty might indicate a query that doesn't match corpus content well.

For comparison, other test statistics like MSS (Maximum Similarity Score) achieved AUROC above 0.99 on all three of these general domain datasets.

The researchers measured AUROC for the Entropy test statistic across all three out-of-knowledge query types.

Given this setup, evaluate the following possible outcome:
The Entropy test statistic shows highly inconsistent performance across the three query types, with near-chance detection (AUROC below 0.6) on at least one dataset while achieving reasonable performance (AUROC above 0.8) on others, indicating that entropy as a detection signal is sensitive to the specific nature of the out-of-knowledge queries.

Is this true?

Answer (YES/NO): NO